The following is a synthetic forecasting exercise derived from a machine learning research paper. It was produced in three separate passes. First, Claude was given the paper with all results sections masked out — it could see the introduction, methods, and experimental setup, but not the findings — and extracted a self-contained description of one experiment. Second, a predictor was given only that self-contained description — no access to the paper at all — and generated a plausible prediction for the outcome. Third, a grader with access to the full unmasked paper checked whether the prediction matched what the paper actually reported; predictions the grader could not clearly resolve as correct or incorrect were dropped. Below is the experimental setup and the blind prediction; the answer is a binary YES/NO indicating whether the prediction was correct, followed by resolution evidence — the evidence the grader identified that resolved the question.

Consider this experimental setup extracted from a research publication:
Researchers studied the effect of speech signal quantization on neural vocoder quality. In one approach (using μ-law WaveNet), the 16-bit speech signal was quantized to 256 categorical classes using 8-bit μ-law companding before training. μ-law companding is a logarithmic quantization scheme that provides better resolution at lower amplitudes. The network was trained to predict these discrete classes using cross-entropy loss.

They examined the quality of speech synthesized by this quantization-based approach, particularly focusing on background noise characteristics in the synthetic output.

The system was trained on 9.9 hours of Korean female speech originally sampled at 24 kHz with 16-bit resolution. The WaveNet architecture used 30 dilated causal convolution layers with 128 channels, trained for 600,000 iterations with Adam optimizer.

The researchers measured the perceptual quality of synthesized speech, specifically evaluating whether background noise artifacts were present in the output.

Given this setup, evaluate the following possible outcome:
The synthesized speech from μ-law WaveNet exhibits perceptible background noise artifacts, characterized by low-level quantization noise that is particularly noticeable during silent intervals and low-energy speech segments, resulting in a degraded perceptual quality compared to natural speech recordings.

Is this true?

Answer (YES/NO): NO